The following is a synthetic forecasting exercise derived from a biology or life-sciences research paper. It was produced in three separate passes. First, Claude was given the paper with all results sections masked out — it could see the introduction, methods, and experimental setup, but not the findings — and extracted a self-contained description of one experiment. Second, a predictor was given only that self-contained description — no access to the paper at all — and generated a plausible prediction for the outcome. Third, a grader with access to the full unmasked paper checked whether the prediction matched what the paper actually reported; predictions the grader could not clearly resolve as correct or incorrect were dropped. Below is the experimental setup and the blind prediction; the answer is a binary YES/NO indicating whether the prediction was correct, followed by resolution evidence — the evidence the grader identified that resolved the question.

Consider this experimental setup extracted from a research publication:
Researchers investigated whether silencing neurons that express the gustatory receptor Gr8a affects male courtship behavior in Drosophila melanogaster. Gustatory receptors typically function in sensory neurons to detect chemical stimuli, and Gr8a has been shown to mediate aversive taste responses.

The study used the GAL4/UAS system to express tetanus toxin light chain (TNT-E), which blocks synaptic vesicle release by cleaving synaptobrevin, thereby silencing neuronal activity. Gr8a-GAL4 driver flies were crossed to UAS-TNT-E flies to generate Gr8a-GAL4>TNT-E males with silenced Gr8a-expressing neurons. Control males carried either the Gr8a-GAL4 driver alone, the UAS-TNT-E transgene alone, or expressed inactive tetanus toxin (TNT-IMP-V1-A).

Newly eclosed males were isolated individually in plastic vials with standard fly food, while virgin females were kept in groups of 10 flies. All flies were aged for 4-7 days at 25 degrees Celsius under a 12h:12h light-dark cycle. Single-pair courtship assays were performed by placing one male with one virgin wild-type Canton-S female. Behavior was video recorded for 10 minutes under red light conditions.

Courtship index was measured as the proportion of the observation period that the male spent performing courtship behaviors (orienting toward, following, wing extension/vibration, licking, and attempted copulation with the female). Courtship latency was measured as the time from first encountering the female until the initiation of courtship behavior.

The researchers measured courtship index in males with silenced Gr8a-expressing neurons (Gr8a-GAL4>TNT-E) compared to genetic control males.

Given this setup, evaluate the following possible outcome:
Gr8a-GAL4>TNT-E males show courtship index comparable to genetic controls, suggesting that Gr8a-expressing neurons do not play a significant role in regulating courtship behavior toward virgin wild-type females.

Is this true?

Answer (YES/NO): YES